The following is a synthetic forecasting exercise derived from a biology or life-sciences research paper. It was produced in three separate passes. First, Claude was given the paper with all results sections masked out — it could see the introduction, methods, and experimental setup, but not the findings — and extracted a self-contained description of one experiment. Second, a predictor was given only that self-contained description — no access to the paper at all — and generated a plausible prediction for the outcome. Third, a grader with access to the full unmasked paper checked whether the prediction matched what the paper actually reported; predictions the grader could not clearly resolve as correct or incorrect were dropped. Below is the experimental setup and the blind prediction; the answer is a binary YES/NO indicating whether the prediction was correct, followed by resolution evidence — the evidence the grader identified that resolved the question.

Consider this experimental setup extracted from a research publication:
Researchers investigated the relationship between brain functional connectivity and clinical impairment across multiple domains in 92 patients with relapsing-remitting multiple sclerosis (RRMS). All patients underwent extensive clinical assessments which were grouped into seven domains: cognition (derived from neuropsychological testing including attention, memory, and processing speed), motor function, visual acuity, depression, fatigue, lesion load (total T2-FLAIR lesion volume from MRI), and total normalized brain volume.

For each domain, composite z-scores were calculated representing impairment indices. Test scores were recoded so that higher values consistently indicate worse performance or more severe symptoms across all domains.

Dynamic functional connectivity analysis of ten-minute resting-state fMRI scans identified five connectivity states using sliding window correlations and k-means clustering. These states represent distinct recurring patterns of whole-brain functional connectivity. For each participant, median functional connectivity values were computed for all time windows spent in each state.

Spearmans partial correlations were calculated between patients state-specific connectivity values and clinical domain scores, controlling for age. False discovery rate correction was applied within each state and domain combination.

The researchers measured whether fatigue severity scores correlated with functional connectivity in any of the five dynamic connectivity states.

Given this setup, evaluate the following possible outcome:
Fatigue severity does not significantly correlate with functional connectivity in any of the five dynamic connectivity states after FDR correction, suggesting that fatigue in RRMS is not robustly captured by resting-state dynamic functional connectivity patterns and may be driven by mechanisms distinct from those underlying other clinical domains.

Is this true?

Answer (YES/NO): YES